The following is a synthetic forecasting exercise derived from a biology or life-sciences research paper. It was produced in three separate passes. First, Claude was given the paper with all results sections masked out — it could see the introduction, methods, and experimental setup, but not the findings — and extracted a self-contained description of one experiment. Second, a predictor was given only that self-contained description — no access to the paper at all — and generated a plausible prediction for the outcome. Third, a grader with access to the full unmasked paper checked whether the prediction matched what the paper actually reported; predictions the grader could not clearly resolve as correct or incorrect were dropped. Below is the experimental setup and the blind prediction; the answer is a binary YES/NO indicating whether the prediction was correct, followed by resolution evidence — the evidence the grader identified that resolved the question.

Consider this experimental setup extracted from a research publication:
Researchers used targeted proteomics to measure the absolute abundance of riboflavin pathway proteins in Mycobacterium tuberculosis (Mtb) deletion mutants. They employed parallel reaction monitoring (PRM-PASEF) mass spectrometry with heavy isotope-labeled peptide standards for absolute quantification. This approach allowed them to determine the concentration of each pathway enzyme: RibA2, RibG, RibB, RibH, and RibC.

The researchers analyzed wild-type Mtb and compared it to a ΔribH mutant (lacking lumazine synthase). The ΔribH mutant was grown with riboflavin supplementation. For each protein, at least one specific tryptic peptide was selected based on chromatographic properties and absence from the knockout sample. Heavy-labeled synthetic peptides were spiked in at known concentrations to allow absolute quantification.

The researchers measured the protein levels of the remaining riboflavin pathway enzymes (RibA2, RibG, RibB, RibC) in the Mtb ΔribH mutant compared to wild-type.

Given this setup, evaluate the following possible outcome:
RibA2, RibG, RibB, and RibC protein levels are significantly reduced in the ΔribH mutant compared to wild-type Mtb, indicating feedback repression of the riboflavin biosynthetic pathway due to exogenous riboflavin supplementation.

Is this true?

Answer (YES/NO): NO